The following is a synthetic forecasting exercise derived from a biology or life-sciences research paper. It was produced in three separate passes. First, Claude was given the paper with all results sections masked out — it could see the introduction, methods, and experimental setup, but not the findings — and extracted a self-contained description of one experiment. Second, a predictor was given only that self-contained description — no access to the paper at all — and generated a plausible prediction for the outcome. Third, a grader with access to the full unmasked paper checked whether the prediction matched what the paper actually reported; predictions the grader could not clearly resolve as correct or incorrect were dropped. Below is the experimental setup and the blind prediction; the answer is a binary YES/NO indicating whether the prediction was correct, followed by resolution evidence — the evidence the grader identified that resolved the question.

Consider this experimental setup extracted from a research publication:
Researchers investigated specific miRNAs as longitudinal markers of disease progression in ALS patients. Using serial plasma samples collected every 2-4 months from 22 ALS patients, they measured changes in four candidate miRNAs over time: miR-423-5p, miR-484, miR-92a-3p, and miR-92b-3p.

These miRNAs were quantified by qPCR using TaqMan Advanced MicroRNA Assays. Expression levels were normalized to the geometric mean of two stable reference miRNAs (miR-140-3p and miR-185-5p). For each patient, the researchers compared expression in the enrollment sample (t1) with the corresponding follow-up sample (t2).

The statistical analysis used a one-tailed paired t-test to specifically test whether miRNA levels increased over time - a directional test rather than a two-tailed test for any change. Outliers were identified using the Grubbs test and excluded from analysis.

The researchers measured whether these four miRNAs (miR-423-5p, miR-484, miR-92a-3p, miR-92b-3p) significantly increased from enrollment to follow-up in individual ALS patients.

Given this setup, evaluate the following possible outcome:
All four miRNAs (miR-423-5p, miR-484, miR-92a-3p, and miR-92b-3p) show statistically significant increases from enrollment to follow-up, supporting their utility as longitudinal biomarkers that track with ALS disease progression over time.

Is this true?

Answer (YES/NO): NO